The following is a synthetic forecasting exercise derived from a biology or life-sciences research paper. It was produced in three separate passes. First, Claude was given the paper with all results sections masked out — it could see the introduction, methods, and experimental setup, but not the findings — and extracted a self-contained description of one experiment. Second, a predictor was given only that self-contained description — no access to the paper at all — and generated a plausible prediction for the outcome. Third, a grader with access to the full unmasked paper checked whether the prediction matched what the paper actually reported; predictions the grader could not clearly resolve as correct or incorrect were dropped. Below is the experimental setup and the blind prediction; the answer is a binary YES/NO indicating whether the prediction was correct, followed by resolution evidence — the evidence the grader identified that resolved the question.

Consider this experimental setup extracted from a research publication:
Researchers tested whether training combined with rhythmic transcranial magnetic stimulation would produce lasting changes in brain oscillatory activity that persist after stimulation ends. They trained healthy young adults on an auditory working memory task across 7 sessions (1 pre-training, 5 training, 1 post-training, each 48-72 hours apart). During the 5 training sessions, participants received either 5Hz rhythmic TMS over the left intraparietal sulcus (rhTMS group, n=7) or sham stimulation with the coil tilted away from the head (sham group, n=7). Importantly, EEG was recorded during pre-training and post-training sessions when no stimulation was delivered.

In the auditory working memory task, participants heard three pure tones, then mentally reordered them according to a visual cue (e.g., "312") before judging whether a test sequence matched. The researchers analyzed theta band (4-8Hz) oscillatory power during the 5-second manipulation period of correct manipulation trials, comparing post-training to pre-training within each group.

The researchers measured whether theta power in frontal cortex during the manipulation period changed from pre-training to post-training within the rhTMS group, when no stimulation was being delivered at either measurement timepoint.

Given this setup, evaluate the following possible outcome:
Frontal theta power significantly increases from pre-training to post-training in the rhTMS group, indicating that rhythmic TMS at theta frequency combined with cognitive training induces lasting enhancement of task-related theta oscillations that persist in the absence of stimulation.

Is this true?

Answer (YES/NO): YES